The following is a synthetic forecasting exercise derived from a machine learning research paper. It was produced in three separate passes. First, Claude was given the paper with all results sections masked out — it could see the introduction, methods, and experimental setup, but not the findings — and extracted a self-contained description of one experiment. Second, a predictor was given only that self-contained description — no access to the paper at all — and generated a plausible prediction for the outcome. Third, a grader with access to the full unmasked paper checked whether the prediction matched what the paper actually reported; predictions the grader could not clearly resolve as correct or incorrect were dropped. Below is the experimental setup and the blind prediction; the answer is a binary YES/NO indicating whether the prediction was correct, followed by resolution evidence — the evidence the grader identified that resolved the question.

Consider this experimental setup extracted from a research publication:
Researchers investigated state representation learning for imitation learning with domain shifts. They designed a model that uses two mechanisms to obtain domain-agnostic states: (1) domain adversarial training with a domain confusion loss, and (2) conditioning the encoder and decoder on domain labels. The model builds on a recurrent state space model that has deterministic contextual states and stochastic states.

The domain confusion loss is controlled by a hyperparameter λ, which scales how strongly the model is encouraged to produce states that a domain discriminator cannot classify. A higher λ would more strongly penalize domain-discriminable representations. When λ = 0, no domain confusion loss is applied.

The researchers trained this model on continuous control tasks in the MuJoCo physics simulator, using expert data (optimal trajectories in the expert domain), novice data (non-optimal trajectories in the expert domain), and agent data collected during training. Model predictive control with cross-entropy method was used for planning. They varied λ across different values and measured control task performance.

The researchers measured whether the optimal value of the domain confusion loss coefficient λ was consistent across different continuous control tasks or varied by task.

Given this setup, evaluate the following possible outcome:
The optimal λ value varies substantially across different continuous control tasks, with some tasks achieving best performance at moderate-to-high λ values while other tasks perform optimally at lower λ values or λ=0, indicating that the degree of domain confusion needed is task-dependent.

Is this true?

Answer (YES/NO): YES